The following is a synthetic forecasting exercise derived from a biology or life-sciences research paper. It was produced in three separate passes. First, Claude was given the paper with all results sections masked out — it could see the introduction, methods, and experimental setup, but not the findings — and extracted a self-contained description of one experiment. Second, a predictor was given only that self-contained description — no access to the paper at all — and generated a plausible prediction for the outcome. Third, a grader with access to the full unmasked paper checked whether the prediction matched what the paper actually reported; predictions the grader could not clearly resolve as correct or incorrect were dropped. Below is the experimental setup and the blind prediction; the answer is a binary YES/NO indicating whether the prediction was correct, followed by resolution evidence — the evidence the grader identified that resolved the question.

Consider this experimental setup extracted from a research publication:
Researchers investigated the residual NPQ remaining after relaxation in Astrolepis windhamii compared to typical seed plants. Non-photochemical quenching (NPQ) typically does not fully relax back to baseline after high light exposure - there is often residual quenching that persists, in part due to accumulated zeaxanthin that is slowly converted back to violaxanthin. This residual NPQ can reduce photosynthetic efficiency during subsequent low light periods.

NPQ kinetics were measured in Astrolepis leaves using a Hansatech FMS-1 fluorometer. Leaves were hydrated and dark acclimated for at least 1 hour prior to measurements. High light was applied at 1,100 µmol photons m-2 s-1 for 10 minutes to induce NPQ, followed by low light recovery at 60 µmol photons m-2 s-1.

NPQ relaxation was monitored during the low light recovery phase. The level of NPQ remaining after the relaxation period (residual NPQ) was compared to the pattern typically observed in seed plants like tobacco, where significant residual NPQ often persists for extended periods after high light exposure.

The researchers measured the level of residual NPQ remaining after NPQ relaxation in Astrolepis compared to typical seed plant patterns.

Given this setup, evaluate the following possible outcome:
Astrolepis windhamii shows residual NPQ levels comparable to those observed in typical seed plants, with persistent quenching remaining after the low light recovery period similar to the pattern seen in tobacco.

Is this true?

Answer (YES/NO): NO